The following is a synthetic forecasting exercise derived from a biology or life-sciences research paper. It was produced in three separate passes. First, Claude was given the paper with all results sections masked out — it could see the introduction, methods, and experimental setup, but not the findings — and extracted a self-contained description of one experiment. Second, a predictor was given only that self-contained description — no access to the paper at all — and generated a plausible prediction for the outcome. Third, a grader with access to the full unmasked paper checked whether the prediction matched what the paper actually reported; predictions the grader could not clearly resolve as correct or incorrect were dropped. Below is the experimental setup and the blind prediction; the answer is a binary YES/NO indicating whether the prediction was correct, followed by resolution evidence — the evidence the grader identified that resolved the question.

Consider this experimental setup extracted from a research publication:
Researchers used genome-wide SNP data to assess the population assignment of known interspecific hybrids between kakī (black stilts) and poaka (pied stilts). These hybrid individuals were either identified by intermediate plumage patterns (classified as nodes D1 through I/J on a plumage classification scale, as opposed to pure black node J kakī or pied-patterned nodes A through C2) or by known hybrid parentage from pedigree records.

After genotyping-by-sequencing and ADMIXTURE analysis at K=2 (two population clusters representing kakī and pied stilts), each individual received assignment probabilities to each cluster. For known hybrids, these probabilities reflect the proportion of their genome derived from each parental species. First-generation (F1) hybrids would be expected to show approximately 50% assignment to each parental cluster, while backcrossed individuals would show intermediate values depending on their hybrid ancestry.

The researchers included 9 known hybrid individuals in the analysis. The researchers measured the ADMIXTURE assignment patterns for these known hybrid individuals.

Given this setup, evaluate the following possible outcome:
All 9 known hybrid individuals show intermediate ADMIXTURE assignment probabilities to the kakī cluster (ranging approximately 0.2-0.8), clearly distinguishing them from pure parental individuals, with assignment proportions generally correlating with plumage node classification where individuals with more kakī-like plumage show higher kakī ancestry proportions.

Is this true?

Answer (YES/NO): NO